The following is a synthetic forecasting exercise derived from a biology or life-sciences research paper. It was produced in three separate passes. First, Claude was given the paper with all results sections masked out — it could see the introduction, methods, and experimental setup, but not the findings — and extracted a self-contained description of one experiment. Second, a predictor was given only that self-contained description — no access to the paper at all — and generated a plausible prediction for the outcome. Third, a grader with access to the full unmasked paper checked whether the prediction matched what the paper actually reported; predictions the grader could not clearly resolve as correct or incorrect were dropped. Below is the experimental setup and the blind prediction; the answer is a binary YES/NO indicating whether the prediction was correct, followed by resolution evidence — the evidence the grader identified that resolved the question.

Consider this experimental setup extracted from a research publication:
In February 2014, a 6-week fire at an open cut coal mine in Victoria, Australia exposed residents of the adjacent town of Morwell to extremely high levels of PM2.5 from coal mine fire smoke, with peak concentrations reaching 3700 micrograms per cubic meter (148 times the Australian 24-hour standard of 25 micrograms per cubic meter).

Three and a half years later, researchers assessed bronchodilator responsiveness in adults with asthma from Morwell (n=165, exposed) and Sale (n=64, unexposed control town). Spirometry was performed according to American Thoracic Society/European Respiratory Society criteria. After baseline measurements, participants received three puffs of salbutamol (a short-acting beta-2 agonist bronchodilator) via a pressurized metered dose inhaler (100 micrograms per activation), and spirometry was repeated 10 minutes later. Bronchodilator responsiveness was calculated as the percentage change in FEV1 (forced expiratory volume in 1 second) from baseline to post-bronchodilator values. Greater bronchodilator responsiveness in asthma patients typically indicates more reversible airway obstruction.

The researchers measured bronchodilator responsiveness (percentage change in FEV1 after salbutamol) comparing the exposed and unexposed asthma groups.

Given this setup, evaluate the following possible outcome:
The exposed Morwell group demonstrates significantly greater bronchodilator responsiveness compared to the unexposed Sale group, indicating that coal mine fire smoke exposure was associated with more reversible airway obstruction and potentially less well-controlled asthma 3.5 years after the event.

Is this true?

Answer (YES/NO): NO